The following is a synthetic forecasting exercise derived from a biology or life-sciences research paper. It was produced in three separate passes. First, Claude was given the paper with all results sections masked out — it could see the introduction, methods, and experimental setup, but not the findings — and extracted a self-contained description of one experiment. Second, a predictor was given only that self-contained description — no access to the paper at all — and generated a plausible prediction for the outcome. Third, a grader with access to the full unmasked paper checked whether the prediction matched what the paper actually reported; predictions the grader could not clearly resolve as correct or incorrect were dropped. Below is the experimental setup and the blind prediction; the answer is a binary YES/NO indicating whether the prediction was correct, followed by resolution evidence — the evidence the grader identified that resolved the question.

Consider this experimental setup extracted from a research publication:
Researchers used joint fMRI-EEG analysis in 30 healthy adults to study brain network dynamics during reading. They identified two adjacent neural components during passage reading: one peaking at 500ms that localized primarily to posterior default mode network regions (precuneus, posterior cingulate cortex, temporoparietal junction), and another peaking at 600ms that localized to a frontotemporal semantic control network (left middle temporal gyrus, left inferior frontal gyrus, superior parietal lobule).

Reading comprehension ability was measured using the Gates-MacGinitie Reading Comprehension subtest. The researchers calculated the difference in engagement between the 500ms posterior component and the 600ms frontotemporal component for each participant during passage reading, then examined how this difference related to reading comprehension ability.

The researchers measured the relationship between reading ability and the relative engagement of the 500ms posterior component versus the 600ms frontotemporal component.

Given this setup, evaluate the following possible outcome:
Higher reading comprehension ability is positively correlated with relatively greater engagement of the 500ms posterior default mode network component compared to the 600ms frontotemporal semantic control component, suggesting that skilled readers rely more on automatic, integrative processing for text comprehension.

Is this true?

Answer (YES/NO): YES